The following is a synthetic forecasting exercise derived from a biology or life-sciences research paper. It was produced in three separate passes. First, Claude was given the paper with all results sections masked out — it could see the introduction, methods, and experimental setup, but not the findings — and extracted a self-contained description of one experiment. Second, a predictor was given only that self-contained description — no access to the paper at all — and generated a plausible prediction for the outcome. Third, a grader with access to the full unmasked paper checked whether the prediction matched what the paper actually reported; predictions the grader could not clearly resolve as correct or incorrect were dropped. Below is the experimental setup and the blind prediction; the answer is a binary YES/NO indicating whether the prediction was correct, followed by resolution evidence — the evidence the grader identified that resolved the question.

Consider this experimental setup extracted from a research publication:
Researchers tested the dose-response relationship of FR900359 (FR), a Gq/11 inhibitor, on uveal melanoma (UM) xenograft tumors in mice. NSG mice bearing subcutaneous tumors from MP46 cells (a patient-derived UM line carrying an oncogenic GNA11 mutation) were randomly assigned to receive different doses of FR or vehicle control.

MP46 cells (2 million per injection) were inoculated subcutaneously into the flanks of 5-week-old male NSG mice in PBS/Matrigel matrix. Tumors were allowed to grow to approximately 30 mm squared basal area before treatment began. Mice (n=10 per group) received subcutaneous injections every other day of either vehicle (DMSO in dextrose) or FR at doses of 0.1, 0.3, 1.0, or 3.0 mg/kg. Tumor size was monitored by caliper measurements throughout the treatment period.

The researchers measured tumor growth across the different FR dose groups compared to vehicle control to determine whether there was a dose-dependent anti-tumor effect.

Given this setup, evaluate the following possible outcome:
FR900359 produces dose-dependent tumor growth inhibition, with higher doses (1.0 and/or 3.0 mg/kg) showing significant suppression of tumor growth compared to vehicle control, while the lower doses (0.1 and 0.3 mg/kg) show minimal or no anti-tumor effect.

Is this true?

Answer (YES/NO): NO